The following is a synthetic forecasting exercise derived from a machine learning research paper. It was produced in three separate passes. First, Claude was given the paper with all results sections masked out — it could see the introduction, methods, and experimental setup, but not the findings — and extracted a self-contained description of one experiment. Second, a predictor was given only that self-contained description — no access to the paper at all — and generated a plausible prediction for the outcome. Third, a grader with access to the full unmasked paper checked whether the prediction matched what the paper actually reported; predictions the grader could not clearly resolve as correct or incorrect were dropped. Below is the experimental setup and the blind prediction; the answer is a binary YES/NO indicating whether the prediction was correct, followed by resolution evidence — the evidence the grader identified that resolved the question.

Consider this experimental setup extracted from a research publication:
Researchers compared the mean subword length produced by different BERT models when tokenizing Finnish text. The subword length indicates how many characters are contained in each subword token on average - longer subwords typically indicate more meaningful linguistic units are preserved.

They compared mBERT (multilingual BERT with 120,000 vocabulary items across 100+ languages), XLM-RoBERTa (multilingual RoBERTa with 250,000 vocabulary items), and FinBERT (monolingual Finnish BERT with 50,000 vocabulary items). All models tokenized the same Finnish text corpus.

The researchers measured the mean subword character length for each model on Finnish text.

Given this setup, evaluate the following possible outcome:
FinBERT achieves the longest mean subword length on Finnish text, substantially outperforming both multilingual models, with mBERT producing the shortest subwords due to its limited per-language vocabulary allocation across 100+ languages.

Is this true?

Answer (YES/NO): YES